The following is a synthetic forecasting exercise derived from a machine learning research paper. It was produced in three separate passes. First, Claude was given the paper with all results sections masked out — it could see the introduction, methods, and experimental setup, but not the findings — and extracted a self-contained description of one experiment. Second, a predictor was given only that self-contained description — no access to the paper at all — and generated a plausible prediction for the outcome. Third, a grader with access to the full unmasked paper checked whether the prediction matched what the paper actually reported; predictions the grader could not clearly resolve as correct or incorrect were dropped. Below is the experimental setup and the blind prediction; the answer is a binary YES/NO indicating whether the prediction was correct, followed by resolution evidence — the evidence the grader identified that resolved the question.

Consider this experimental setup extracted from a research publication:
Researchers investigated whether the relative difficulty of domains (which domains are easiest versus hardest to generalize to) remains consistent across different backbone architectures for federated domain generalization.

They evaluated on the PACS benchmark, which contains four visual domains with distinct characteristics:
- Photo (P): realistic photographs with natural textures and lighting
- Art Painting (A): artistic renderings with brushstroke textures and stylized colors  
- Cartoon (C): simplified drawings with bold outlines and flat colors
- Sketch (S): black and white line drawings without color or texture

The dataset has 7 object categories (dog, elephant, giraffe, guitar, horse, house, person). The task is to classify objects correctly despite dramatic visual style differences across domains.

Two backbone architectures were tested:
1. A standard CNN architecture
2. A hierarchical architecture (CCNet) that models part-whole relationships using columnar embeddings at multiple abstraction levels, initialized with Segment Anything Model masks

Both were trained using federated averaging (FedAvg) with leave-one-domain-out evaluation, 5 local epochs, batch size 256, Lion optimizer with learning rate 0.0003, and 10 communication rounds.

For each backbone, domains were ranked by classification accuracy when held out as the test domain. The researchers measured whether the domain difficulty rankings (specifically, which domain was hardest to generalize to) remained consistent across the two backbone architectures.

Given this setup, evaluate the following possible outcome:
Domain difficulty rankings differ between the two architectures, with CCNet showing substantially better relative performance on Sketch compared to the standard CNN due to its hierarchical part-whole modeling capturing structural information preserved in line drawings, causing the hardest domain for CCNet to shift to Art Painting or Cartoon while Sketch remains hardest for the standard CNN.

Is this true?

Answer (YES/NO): NO